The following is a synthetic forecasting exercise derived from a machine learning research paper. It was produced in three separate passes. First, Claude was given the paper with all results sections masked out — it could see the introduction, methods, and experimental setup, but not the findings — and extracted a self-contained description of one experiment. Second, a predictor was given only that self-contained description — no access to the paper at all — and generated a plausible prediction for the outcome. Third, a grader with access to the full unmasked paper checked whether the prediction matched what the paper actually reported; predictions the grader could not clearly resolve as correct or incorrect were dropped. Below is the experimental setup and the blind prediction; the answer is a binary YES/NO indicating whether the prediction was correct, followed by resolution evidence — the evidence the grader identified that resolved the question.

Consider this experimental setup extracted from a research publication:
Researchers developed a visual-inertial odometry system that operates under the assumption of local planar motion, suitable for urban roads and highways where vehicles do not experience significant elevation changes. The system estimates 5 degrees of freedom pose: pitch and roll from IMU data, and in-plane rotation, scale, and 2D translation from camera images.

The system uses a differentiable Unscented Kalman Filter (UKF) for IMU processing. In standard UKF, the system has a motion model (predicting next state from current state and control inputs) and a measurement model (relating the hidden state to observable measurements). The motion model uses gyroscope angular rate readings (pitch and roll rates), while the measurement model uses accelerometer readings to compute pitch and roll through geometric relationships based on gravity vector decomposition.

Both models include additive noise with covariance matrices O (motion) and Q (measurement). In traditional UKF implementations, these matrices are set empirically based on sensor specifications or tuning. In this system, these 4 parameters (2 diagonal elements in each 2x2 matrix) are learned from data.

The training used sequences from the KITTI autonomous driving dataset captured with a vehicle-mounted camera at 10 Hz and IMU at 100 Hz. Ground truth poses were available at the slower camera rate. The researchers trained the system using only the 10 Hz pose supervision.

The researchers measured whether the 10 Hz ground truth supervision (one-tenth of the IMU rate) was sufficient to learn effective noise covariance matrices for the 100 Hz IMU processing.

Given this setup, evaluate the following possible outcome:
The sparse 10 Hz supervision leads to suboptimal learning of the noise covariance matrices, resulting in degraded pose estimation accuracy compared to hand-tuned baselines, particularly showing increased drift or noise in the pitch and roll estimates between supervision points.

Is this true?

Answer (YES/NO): NO